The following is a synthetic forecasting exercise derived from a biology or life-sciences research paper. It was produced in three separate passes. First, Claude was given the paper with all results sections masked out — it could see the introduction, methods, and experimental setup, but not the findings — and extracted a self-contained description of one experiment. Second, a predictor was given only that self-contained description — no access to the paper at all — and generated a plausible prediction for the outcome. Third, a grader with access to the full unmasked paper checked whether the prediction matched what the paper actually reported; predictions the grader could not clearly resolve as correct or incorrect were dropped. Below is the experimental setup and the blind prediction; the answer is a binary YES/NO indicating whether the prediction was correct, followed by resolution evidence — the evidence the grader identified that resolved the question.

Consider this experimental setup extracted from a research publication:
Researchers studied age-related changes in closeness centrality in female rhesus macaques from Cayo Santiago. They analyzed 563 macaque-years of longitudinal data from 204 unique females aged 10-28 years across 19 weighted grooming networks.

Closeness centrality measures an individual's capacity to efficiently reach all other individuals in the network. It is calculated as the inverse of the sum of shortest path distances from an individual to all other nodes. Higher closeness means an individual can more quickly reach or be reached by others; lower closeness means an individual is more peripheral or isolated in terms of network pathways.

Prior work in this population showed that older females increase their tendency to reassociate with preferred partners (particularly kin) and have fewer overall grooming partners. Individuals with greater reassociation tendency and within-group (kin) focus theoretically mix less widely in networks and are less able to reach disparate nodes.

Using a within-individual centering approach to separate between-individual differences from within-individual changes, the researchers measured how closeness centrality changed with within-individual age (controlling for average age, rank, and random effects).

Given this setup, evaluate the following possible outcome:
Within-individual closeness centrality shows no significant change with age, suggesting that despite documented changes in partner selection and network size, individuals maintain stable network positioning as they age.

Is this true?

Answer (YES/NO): NO